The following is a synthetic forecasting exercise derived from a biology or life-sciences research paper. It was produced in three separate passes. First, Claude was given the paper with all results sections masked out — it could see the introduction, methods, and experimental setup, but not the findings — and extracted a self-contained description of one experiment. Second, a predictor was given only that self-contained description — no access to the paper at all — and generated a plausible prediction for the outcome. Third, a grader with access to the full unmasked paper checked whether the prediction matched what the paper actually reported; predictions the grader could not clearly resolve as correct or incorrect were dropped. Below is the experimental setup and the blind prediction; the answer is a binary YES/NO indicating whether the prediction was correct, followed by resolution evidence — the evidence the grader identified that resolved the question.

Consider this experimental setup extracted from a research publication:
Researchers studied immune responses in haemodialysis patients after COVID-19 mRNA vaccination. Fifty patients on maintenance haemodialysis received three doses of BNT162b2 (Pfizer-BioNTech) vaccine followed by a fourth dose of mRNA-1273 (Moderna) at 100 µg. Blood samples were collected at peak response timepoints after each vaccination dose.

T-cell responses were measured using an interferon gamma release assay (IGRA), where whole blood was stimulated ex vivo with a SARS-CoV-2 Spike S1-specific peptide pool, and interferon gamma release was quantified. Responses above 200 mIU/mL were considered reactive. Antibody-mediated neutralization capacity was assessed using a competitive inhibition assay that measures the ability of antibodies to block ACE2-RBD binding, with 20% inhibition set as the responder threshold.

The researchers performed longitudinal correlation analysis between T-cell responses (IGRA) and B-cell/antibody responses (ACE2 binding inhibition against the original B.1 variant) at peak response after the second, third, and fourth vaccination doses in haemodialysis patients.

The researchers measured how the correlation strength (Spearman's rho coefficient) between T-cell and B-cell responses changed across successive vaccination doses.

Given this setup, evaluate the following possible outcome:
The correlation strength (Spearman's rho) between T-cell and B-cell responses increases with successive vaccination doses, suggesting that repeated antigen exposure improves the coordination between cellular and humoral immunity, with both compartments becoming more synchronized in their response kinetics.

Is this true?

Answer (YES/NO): NO